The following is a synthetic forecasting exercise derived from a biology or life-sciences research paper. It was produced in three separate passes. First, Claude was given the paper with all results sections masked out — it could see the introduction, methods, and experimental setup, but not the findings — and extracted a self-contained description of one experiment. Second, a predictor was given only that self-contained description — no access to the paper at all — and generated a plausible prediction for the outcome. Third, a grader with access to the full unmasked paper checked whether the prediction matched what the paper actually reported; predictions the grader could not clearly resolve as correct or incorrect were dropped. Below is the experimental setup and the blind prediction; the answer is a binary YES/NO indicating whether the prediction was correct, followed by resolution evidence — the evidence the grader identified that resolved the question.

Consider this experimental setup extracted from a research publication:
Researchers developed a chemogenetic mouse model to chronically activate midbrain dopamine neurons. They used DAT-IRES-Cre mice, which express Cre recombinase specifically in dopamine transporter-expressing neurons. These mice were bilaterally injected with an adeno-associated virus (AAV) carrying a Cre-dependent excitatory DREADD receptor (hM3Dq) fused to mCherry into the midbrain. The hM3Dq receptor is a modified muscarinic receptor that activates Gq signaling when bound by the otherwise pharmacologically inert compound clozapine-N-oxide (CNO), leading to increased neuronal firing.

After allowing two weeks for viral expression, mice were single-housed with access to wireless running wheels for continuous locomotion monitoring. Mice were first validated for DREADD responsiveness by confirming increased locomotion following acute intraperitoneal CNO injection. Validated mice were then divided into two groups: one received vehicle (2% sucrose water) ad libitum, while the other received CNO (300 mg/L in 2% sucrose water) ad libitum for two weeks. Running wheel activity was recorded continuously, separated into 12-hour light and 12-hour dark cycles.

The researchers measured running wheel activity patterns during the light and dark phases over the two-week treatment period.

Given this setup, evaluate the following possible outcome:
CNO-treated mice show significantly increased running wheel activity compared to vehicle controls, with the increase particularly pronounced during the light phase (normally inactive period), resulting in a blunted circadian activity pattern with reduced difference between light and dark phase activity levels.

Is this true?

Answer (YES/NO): NO